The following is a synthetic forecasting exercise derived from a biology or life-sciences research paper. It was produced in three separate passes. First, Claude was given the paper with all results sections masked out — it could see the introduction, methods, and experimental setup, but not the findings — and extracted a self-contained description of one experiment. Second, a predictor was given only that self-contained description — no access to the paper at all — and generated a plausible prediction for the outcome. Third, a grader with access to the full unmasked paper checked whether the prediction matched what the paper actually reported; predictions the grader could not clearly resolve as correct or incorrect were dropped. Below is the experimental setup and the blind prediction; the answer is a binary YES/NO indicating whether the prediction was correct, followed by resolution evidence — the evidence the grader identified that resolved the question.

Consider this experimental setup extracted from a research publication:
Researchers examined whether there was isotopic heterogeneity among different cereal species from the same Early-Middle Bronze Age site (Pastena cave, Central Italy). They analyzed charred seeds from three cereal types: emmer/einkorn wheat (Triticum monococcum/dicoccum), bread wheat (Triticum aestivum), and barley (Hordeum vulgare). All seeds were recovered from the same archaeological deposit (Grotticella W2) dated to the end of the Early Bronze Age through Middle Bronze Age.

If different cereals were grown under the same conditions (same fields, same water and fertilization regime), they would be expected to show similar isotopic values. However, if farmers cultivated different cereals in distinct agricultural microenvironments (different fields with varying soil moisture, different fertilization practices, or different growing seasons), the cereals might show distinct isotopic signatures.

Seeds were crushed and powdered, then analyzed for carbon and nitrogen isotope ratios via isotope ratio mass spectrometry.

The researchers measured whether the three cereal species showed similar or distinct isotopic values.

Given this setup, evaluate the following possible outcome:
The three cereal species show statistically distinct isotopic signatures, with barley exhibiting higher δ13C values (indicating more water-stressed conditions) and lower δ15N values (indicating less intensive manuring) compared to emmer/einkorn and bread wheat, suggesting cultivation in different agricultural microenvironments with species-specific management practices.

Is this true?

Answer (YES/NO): NO